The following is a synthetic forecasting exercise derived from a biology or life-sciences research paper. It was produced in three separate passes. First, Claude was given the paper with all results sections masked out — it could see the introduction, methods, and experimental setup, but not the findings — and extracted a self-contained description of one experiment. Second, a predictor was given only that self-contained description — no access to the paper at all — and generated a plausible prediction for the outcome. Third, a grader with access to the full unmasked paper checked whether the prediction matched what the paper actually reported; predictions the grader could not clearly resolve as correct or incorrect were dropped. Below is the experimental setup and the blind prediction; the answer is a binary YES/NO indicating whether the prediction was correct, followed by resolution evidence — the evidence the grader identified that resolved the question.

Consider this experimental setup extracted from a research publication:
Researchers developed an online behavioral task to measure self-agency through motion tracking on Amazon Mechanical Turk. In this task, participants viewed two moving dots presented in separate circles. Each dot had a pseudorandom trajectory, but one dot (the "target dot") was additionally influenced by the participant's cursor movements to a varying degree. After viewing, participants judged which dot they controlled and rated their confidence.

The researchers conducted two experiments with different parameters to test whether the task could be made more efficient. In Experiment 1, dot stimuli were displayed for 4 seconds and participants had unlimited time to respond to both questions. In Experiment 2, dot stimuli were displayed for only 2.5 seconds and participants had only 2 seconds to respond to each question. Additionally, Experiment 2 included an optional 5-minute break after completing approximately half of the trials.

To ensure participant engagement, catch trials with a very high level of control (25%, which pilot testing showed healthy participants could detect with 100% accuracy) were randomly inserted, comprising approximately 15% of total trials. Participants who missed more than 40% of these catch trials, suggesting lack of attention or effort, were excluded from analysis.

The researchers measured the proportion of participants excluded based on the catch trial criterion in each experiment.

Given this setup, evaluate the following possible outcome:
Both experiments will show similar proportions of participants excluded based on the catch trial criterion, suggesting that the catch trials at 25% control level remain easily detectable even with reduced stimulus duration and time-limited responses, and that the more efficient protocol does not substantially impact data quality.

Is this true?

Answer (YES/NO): NO